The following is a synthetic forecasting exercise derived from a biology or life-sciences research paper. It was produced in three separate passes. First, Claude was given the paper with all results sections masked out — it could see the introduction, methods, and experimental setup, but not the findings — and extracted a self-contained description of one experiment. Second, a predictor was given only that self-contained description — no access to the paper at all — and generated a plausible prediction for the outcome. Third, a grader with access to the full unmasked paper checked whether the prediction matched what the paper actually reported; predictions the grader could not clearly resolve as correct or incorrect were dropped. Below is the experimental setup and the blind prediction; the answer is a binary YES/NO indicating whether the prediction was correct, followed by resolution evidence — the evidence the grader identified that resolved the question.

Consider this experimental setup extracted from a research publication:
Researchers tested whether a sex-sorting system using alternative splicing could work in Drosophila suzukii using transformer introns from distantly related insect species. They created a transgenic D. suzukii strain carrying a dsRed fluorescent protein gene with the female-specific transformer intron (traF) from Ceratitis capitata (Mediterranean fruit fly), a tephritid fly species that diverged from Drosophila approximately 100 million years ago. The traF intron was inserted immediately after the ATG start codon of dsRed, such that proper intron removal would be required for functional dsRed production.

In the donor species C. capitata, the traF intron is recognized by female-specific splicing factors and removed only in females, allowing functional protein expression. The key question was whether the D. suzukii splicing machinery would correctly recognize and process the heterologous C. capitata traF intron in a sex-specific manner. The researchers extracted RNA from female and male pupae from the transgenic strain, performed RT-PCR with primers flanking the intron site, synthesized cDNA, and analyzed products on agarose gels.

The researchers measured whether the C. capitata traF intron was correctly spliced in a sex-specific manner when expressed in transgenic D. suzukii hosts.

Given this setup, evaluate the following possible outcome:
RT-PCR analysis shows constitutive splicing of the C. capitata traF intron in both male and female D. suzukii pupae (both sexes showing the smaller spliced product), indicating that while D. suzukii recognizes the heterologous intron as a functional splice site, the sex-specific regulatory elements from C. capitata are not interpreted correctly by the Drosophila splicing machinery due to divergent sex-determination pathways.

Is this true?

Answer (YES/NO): NO